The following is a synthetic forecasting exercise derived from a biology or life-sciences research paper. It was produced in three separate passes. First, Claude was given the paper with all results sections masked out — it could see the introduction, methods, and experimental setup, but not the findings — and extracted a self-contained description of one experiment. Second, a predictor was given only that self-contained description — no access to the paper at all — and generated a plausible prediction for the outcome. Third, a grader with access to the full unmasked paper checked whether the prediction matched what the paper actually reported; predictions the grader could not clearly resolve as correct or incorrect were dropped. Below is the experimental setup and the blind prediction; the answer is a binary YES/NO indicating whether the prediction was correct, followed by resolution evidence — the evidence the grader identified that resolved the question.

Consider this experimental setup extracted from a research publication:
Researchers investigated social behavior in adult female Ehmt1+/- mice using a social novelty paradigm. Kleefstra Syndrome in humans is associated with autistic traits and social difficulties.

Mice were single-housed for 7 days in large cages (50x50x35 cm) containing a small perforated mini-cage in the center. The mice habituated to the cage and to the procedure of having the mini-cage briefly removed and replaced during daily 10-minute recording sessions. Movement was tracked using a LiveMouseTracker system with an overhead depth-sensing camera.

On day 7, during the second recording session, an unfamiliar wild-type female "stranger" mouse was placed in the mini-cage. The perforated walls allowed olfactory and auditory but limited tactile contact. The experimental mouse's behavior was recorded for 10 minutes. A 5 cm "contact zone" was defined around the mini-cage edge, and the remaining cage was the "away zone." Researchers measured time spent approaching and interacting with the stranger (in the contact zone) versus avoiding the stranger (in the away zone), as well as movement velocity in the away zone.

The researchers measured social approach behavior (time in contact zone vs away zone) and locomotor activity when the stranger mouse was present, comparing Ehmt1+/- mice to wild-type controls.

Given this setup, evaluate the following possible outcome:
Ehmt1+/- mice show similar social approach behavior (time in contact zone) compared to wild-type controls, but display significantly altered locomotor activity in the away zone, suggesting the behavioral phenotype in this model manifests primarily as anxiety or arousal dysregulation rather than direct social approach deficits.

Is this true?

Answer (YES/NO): NO